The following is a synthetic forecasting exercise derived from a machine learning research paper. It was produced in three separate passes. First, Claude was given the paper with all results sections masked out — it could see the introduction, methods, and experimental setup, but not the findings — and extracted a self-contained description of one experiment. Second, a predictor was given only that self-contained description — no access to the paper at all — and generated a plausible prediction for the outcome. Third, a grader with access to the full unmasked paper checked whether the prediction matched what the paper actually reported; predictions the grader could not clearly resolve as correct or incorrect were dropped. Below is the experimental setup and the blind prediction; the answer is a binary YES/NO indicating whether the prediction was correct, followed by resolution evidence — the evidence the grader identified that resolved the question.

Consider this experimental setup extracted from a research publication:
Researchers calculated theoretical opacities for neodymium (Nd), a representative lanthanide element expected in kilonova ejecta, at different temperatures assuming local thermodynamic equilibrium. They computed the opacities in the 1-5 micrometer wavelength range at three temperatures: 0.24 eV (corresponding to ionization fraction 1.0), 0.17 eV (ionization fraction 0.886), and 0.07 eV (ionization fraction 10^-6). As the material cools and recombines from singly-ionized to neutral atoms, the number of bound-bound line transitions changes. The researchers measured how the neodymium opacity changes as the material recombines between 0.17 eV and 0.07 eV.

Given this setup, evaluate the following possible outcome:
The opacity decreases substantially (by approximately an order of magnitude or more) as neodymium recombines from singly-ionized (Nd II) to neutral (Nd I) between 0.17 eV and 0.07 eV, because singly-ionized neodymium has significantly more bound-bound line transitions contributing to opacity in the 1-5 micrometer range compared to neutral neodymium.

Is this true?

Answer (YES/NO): YES